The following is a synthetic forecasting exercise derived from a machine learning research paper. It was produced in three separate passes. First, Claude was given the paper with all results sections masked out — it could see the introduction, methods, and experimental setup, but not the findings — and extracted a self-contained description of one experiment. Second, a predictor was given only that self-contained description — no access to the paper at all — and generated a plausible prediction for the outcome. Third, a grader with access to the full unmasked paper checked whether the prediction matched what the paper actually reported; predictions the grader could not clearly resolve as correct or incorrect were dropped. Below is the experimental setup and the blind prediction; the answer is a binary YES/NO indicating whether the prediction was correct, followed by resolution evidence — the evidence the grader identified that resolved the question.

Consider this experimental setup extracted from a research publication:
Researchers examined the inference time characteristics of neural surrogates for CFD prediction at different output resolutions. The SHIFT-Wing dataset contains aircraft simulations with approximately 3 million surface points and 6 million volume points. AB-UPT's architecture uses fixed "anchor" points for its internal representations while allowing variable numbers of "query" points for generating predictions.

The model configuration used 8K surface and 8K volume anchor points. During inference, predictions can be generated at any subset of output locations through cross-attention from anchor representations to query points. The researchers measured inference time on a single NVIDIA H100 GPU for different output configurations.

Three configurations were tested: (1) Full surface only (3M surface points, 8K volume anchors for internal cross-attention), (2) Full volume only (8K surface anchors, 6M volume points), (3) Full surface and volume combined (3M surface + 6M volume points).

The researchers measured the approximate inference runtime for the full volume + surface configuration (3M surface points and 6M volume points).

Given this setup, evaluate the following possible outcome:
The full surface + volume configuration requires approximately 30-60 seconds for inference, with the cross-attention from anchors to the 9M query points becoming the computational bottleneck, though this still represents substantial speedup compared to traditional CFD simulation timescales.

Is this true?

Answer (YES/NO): NO